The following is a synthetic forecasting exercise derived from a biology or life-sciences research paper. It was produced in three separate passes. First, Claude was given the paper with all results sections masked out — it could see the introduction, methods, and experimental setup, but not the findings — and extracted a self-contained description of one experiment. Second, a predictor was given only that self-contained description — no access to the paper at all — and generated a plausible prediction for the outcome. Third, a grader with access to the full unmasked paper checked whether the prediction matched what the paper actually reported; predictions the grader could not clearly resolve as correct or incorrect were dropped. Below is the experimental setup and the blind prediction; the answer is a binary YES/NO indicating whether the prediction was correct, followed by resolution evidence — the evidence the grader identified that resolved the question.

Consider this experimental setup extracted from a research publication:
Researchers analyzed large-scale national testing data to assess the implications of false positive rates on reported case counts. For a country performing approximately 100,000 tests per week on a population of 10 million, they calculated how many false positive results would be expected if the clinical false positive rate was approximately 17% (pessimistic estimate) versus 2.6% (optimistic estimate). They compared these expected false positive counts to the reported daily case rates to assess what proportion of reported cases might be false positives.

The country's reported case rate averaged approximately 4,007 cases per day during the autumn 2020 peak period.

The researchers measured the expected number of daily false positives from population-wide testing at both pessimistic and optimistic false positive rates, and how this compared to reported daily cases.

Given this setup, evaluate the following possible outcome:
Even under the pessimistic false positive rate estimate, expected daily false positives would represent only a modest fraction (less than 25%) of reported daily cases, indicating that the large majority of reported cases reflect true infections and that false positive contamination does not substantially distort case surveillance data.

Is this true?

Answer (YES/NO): NO